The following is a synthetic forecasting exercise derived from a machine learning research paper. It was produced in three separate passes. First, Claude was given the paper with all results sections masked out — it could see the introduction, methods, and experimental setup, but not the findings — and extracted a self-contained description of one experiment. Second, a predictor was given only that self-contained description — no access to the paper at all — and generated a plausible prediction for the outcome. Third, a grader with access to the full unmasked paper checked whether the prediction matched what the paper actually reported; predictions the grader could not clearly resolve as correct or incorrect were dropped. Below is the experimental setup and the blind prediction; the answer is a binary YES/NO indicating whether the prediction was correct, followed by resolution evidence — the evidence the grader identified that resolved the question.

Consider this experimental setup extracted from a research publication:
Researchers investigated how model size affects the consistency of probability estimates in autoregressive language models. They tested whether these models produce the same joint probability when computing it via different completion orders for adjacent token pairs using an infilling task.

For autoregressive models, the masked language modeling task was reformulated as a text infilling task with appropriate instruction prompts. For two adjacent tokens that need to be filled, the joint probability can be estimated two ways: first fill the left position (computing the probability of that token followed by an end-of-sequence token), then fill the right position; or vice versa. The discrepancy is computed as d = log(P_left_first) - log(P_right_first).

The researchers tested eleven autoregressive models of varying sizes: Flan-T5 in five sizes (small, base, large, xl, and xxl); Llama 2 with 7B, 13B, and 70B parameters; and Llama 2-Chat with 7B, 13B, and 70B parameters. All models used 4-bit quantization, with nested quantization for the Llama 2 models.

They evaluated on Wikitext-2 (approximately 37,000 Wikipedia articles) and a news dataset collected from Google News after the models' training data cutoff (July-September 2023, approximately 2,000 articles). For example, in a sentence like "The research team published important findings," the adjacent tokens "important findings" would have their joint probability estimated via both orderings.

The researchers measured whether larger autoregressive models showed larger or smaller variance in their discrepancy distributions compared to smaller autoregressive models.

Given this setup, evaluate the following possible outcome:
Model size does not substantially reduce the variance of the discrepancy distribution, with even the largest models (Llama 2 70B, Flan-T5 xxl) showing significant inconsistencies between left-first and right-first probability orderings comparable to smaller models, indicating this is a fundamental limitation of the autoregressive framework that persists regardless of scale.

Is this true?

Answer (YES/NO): NO